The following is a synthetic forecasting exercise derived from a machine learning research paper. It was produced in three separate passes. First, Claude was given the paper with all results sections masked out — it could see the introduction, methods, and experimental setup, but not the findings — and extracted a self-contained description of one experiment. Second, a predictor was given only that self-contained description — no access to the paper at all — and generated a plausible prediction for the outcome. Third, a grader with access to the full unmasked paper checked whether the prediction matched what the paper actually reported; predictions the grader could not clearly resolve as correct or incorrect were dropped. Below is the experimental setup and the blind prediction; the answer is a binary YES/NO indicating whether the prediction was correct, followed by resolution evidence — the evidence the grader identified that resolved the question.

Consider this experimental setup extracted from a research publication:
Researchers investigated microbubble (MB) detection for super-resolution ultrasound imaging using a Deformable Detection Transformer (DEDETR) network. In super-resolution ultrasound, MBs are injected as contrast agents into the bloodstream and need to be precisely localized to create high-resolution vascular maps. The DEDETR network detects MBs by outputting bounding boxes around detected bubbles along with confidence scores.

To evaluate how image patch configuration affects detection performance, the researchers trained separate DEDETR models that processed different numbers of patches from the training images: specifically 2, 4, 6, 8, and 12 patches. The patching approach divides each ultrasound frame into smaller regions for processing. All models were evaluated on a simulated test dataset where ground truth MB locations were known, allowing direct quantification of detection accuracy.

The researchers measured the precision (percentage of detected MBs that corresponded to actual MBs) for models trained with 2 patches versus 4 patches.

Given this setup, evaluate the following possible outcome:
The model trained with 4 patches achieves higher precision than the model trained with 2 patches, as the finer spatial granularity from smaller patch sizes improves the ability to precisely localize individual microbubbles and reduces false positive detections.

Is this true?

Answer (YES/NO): YES